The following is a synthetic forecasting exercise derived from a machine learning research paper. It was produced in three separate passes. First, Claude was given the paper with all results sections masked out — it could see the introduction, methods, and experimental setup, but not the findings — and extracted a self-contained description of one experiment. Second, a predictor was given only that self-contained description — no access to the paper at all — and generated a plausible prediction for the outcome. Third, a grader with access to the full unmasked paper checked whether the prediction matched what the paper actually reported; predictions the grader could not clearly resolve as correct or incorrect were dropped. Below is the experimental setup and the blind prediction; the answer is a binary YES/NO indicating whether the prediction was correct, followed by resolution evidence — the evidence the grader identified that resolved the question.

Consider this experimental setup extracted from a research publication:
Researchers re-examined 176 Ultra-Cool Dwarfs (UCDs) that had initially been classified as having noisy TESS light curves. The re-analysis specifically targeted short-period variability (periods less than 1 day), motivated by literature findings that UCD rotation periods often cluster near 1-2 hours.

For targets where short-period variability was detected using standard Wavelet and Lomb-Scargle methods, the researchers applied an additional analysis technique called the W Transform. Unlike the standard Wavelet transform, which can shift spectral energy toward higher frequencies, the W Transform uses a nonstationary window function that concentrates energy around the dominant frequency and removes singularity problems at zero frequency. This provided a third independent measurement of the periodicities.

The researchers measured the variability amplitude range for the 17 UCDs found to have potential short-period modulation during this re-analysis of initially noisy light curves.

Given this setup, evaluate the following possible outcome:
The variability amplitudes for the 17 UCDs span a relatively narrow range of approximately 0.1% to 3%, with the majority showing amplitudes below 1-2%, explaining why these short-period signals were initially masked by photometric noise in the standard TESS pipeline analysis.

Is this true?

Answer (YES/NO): NO